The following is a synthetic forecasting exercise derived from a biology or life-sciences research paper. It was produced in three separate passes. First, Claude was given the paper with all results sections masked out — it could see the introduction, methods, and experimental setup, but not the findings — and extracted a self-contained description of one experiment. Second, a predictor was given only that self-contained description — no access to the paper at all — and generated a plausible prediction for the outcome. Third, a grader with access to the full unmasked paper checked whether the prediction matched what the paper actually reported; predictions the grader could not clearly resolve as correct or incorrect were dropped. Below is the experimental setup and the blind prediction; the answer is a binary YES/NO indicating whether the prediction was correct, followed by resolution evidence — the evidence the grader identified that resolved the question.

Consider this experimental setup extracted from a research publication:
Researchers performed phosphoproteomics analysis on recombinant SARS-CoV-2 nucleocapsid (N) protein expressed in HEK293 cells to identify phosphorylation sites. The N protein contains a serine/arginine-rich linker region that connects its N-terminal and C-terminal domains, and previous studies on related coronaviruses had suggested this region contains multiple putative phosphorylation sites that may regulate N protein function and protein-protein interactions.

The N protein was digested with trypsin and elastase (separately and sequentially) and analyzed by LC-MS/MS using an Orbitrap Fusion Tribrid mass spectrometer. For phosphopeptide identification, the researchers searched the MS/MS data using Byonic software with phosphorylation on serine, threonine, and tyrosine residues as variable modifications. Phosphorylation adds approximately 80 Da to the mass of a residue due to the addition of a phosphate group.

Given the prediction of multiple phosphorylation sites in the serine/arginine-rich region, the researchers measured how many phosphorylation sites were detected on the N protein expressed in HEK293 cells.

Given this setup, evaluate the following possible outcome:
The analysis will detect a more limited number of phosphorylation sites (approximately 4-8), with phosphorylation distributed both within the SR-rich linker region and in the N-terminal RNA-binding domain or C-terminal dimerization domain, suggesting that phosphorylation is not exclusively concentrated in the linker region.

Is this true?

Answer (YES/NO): NO